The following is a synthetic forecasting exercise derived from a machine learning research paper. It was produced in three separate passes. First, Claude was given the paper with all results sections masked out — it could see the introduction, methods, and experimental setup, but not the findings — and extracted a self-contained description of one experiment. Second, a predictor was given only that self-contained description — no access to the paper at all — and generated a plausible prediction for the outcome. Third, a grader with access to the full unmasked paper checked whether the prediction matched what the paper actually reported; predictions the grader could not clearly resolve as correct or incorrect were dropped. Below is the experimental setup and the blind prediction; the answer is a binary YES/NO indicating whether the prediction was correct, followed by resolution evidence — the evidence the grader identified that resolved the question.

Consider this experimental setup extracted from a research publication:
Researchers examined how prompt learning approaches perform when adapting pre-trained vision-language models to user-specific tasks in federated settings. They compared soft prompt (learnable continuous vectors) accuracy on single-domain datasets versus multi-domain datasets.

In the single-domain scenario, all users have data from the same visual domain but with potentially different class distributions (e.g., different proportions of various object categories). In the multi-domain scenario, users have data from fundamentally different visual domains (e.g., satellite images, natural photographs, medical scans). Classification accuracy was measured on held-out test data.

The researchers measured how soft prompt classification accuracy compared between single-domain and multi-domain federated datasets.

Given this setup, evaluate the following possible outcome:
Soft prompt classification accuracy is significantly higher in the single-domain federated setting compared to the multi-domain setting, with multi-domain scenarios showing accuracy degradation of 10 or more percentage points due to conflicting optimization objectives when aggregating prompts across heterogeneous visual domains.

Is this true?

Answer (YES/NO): NO